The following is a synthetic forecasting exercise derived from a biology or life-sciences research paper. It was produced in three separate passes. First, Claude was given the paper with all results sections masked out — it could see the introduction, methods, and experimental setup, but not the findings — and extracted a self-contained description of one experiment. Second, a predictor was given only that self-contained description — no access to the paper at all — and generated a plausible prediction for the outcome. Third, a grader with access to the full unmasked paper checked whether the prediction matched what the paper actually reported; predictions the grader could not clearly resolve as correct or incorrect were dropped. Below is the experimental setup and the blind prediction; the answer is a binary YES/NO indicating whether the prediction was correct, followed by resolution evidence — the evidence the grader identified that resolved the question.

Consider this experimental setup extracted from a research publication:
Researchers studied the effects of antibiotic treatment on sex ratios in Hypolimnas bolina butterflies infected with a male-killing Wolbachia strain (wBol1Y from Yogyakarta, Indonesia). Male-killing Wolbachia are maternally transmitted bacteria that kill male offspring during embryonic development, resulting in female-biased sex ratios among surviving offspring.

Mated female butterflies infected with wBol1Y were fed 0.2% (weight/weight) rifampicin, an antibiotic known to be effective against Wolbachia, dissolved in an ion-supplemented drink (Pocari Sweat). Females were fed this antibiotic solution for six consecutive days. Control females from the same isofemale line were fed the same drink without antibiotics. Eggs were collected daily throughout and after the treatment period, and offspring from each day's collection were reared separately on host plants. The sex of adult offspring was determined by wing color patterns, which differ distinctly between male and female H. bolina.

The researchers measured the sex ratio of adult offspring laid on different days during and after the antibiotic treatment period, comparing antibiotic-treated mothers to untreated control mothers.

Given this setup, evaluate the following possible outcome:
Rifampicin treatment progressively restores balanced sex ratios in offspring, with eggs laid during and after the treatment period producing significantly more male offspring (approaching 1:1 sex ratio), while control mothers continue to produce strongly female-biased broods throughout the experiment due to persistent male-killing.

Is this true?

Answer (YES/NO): YES